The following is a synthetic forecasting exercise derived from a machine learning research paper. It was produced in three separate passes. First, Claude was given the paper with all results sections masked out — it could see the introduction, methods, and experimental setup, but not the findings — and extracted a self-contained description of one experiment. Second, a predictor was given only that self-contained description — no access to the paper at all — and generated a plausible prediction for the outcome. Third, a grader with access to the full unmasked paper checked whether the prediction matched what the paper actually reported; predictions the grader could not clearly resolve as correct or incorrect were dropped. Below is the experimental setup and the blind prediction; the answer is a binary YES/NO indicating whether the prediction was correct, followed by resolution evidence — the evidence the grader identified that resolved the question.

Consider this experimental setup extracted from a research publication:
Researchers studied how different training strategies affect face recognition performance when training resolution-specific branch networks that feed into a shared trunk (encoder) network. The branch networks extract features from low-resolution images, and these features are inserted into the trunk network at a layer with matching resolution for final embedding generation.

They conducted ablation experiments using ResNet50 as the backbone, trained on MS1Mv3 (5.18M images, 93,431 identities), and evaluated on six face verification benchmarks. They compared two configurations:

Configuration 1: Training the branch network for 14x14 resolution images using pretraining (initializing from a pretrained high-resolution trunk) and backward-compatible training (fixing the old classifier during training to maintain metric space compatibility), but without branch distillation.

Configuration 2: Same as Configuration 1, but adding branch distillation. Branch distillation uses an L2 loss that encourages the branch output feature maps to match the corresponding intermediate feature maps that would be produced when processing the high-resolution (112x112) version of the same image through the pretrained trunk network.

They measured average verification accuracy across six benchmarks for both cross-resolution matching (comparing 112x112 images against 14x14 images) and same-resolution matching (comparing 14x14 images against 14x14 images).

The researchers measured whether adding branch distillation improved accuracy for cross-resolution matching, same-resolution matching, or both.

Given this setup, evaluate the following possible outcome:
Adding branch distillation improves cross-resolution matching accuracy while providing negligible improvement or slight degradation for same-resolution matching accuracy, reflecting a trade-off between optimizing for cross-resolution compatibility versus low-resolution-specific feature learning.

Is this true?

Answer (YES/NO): NO